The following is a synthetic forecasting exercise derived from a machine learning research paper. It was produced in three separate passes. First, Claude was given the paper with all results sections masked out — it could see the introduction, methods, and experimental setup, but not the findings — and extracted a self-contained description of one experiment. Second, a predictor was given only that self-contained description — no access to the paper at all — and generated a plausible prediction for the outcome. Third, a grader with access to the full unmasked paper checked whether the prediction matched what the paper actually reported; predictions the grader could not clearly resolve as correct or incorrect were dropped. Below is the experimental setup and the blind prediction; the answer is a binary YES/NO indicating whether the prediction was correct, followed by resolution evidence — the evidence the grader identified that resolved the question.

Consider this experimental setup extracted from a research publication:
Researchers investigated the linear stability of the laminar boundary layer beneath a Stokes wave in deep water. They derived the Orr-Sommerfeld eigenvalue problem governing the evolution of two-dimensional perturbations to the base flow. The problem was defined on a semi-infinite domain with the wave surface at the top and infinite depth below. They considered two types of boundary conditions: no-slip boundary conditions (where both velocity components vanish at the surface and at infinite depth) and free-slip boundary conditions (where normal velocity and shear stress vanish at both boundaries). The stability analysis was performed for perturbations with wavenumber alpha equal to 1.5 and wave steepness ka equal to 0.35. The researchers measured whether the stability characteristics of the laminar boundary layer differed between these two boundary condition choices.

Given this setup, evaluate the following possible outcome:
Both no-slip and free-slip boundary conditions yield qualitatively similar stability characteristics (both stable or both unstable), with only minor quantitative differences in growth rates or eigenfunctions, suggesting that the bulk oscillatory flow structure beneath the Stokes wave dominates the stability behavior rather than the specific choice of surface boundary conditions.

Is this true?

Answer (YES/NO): YES